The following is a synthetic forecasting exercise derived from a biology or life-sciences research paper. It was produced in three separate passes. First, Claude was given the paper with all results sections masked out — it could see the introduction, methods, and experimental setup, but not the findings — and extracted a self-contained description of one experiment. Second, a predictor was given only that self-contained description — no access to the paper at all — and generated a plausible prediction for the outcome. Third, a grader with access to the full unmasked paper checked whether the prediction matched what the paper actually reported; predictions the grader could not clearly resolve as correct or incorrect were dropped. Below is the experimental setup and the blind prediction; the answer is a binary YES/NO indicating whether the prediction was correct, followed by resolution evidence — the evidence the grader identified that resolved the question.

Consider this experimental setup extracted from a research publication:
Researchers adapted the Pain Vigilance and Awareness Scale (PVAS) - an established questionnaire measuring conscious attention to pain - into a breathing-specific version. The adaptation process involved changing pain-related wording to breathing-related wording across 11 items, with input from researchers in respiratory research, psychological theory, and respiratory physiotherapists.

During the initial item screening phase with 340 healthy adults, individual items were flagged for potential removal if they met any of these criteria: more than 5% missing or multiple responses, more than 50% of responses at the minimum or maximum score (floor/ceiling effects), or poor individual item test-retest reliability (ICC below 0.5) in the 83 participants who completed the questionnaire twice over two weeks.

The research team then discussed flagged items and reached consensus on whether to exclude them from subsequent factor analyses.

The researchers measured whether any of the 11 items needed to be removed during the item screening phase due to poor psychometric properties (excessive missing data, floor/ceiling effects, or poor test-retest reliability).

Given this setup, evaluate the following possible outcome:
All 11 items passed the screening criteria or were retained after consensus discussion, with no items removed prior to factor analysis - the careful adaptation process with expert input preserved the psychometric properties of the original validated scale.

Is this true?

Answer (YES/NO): NO